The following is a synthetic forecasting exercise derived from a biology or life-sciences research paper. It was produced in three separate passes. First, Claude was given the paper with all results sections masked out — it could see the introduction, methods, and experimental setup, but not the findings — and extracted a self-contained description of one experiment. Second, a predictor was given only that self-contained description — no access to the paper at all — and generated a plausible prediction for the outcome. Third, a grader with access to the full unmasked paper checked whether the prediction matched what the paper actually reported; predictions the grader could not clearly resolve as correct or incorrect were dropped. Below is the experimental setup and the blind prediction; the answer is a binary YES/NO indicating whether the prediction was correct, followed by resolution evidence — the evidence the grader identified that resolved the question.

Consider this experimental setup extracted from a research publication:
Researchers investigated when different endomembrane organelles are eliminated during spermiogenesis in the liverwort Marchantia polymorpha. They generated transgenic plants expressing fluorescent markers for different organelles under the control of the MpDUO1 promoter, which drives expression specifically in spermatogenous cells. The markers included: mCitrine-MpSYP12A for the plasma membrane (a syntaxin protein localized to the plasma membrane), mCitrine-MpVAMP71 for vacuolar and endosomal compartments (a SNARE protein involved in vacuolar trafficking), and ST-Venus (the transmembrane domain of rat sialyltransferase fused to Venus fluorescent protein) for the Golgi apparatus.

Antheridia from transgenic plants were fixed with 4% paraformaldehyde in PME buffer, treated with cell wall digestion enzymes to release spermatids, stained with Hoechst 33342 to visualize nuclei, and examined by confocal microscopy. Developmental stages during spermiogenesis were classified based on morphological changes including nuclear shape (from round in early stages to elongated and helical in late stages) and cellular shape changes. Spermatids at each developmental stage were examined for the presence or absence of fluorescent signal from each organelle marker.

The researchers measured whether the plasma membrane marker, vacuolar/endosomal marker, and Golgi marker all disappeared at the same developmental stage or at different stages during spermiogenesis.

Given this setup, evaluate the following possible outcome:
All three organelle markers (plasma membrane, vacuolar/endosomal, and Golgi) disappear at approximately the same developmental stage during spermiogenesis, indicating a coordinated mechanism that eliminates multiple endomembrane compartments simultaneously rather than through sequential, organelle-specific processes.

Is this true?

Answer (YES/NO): NO